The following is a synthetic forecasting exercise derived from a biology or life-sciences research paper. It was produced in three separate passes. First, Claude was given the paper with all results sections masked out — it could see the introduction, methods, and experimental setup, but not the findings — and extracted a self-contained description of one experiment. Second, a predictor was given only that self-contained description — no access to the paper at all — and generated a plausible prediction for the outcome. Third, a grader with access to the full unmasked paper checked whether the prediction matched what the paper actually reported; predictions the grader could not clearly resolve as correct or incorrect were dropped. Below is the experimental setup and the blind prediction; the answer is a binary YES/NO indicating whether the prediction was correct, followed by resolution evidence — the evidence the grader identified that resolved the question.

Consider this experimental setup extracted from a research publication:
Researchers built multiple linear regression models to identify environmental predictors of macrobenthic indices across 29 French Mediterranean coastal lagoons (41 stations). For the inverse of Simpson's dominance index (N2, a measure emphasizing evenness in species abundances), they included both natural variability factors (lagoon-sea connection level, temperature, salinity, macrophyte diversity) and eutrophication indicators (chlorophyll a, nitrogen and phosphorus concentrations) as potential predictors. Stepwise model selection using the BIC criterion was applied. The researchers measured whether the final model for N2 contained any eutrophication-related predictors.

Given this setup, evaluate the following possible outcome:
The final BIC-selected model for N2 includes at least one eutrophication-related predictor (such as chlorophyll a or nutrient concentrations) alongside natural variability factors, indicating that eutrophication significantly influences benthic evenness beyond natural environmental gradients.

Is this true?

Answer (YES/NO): NO